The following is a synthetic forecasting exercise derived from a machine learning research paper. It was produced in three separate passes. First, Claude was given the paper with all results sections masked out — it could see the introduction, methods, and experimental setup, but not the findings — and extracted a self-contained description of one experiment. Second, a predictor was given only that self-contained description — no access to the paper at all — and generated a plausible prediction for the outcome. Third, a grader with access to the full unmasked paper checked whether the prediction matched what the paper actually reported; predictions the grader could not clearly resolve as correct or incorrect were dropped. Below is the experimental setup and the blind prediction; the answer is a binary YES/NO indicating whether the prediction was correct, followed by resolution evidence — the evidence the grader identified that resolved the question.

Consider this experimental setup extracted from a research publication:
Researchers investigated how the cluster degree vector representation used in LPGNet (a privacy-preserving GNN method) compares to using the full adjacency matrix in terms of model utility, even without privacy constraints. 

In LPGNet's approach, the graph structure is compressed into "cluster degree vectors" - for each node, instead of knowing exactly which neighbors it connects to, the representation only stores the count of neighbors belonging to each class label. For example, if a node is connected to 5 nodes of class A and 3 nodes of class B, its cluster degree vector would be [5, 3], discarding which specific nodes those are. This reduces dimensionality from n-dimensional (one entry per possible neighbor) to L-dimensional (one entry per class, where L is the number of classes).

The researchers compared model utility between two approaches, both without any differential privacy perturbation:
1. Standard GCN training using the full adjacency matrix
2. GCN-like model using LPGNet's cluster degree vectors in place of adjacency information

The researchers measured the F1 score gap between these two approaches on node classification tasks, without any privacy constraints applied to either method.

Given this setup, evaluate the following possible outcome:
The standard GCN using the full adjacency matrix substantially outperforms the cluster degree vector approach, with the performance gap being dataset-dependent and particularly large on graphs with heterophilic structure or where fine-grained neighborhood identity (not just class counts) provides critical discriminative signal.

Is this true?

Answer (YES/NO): YES